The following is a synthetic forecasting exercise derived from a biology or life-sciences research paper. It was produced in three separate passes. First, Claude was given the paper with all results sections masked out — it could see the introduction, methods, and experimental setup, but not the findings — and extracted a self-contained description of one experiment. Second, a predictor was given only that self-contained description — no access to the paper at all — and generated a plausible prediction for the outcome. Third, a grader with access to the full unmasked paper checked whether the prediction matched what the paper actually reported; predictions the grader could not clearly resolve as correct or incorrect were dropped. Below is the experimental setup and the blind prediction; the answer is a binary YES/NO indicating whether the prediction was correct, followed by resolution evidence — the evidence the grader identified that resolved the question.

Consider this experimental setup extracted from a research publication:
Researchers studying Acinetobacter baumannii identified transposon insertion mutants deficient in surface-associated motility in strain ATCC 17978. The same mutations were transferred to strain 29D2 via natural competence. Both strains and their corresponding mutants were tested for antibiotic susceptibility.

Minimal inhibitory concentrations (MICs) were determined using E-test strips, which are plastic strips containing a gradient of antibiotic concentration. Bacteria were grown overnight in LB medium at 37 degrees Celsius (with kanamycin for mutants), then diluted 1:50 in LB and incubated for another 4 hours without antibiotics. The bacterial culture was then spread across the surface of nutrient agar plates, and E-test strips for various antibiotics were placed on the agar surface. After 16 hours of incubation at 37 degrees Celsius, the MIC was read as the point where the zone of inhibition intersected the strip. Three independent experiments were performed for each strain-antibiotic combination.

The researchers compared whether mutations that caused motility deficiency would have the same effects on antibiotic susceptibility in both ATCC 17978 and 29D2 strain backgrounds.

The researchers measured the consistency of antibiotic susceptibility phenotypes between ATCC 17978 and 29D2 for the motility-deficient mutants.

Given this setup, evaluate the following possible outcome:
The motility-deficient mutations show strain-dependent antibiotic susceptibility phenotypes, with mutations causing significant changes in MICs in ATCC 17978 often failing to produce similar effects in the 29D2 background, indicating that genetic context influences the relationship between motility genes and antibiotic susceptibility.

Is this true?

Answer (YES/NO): YES